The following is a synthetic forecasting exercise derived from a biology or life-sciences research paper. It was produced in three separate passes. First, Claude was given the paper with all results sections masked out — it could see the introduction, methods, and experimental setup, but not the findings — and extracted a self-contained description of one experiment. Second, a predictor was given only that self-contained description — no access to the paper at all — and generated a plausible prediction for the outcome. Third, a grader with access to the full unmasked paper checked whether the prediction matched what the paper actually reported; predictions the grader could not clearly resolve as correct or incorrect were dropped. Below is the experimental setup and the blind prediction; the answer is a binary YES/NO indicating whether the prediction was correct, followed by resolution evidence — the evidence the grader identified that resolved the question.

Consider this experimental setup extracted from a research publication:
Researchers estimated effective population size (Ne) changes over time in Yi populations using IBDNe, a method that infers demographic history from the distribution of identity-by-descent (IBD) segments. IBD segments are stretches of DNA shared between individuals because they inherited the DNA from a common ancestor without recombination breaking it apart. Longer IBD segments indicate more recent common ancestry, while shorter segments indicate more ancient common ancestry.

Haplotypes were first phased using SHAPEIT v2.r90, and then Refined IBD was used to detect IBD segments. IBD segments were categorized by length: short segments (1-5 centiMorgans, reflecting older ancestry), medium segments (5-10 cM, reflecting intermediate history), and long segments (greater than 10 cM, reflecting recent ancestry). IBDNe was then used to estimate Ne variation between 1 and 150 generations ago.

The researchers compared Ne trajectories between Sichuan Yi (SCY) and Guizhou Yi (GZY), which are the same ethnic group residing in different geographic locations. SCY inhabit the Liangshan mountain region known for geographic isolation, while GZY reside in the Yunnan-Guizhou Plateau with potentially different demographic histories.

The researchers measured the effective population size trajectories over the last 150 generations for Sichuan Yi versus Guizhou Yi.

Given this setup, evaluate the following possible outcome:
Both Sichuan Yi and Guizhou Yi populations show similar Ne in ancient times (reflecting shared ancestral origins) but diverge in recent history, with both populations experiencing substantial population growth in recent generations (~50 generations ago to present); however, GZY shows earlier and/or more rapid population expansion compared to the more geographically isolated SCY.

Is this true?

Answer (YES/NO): NO